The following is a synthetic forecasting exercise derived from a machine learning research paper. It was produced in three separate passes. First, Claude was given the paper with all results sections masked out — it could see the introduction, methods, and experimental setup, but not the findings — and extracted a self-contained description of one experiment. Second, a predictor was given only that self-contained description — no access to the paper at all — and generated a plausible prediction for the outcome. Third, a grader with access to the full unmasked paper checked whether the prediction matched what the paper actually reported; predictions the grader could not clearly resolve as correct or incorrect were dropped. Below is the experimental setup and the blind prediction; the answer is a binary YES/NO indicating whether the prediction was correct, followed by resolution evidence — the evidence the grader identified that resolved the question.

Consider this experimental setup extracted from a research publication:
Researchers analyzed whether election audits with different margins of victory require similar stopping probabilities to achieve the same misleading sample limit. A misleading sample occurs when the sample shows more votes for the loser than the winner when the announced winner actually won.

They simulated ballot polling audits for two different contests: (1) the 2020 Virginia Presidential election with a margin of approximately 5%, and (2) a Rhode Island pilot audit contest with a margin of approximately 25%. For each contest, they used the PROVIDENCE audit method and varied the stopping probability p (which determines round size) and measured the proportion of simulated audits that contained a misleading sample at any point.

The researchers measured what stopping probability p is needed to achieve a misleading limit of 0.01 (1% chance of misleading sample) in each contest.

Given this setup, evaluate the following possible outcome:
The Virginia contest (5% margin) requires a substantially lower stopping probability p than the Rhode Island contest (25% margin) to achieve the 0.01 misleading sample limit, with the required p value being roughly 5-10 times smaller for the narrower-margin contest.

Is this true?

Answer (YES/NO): NO